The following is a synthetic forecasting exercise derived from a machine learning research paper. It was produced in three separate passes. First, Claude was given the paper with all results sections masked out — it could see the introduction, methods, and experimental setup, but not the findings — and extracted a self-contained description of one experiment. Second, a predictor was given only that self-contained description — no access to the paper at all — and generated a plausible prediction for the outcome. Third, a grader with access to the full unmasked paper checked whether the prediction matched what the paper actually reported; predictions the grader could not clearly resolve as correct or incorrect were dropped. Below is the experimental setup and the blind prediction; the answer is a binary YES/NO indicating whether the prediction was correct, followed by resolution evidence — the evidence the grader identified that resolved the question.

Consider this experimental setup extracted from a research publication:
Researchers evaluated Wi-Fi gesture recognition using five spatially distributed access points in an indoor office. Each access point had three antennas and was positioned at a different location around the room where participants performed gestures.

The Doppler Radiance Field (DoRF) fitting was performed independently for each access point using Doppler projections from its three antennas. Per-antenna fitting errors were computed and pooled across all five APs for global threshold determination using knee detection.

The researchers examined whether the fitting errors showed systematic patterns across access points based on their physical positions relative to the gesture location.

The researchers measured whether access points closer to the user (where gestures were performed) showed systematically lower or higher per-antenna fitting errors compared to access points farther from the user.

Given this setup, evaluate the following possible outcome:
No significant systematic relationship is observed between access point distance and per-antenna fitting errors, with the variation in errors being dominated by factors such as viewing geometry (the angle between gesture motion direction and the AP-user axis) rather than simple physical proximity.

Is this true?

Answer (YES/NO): YES